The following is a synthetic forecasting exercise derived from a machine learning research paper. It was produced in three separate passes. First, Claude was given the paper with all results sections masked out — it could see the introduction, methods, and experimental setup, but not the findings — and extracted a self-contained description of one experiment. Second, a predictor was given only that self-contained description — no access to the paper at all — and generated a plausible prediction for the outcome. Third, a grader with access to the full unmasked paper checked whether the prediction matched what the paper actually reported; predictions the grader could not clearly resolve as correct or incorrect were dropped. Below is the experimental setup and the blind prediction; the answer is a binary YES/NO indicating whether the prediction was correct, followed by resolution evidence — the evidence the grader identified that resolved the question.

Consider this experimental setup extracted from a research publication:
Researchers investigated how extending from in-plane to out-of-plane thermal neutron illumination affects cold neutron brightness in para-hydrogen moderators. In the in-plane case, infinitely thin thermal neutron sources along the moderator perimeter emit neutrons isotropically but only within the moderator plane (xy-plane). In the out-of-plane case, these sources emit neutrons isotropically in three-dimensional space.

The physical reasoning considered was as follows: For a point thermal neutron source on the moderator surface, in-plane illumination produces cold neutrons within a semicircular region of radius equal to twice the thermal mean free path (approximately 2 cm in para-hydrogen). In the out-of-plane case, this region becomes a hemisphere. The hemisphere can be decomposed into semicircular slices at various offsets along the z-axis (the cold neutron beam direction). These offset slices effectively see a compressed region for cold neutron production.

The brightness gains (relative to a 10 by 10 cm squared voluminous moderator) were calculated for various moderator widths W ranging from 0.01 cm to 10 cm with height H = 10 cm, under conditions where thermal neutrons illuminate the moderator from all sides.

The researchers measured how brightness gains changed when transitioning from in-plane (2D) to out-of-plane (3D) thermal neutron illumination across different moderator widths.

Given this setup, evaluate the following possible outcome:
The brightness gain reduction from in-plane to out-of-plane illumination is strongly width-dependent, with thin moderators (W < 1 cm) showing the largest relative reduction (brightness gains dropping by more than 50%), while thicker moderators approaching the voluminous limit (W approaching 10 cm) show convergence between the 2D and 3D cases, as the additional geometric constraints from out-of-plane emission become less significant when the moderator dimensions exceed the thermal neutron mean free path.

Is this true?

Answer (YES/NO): NO